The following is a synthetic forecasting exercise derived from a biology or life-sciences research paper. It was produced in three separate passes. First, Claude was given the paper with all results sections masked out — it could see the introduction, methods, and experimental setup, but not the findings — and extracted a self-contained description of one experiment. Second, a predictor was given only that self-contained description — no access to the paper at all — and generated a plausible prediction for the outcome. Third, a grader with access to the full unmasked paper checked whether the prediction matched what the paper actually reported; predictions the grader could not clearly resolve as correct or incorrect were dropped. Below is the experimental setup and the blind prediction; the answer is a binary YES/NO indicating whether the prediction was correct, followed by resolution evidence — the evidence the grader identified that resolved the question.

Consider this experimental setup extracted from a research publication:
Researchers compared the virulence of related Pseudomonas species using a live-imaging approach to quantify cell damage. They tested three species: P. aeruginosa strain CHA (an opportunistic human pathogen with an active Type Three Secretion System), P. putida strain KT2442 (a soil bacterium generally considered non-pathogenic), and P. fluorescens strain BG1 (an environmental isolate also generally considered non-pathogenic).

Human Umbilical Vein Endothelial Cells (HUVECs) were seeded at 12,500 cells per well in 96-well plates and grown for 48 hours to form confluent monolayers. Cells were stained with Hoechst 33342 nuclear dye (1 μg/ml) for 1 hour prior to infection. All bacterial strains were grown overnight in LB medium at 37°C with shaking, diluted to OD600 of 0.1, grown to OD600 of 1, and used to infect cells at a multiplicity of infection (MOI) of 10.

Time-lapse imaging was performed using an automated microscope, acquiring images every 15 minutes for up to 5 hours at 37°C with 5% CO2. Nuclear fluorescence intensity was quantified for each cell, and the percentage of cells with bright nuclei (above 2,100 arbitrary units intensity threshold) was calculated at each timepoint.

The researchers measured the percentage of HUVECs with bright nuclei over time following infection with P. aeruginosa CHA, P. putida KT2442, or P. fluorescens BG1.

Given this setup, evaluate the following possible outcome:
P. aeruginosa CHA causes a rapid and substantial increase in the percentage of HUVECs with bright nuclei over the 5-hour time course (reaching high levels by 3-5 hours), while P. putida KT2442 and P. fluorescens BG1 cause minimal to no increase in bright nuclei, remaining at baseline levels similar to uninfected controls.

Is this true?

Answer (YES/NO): YES